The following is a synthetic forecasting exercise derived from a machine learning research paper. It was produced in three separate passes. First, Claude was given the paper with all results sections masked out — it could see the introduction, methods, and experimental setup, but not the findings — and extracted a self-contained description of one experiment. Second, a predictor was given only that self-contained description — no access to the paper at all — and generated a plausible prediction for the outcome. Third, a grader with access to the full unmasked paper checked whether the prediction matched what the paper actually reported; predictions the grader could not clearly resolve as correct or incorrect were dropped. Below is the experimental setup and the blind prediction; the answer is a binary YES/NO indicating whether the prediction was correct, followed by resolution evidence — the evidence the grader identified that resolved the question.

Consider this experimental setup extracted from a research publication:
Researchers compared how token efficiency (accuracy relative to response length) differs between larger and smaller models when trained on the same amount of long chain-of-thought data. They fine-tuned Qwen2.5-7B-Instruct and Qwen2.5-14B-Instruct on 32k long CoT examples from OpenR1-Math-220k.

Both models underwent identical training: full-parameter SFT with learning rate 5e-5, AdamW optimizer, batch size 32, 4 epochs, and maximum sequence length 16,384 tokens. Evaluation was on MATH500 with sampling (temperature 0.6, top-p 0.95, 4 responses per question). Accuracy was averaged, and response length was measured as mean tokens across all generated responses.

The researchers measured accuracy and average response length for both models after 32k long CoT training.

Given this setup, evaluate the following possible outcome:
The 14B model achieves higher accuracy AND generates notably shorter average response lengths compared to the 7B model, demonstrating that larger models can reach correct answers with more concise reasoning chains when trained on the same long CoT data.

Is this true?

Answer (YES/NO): YES